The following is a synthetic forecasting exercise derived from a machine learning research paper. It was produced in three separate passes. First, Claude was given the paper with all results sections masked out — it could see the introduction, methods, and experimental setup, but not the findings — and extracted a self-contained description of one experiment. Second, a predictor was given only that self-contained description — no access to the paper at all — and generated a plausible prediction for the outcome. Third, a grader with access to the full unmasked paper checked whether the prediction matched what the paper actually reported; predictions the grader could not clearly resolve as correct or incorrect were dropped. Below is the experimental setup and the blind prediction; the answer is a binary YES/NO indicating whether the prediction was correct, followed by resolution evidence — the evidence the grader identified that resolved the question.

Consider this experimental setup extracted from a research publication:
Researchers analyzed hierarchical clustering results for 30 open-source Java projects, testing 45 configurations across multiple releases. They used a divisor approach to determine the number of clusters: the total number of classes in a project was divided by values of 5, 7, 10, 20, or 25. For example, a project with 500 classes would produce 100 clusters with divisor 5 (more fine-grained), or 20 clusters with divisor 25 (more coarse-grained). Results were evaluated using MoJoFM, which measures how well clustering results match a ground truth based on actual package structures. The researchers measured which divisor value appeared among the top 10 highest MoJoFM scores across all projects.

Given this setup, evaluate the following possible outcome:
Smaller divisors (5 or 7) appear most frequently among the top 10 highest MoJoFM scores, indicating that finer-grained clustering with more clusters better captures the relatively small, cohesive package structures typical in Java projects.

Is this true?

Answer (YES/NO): NO